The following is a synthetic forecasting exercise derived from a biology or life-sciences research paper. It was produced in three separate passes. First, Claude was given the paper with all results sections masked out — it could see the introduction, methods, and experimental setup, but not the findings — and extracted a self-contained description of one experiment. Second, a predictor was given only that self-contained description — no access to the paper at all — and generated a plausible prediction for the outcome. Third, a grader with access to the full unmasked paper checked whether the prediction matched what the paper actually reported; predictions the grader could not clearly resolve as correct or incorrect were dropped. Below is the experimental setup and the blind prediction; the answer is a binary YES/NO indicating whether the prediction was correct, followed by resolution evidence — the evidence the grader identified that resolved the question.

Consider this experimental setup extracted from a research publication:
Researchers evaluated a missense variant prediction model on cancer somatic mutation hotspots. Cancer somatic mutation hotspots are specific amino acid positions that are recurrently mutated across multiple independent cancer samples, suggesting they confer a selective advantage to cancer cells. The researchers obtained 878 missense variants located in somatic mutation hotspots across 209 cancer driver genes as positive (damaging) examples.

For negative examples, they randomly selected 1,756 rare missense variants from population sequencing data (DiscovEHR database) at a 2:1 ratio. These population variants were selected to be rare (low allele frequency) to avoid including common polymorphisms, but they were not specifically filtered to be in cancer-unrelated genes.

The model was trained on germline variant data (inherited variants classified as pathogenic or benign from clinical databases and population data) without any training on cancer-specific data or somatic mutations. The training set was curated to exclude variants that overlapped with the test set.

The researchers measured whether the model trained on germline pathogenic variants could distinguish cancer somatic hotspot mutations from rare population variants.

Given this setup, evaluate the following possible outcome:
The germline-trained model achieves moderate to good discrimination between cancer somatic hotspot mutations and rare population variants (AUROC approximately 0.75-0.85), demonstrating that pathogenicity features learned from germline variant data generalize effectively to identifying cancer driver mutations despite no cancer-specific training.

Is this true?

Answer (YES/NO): NO